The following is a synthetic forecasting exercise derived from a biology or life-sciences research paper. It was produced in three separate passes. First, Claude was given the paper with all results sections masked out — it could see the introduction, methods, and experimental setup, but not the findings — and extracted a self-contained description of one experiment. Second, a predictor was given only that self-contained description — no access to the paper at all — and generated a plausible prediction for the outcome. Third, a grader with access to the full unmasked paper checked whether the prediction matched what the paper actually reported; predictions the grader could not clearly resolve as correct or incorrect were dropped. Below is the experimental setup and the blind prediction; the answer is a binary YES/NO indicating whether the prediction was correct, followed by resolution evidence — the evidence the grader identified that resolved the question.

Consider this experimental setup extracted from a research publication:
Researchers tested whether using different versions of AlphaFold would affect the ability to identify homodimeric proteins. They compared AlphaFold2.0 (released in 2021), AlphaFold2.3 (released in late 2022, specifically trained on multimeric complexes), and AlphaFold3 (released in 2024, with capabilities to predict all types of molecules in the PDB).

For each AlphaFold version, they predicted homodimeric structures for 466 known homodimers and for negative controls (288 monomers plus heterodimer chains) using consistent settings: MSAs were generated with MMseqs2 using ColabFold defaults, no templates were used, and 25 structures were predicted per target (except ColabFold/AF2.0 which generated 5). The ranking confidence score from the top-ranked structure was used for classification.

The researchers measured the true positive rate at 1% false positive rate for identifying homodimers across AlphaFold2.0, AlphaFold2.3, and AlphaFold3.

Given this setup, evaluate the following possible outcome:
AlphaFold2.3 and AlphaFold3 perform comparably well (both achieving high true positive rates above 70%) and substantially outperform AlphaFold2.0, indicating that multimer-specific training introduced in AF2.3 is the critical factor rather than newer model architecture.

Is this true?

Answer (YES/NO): NO